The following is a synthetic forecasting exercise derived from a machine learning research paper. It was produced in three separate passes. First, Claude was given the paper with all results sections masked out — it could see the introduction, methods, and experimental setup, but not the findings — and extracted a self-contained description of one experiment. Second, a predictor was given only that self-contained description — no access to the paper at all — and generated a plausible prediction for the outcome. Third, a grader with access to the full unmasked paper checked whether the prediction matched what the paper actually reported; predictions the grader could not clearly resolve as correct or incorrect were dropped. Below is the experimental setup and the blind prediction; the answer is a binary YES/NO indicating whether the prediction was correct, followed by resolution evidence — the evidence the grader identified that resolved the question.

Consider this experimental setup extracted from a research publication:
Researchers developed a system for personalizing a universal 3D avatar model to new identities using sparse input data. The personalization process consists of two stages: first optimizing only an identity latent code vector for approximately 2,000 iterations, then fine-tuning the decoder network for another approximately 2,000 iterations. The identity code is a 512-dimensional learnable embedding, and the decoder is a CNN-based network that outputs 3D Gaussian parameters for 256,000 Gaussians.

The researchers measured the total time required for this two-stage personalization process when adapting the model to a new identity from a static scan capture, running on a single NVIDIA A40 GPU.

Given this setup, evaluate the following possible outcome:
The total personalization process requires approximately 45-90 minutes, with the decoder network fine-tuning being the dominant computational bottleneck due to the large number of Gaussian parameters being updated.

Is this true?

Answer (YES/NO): NO